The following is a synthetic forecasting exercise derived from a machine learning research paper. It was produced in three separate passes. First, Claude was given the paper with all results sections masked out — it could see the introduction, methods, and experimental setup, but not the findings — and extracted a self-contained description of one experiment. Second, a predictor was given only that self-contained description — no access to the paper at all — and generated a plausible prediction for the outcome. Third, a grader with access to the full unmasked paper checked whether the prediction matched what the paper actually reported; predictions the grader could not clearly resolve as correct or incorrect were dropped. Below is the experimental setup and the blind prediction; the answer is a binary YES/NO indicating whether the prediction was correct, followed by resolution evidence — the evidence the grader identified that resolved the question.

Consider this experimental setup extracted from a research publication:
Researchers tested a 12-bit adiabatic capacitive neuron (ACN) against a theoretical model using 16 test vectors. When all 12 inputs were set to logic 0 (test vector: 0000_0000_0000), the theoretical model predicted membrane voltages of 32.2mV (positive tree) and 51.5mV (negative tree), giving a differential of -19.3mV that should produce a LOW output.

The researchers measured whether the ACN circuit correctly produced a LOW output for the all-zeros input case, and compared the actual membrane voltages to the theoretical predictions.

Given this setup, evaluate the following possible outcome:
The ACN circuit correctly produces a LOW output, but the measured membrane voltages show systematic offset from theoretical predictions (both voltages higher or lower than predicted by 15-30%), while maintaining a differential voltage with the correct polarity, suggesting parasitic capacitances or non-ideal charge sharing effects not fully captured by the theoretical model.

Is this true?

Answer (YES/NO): NO